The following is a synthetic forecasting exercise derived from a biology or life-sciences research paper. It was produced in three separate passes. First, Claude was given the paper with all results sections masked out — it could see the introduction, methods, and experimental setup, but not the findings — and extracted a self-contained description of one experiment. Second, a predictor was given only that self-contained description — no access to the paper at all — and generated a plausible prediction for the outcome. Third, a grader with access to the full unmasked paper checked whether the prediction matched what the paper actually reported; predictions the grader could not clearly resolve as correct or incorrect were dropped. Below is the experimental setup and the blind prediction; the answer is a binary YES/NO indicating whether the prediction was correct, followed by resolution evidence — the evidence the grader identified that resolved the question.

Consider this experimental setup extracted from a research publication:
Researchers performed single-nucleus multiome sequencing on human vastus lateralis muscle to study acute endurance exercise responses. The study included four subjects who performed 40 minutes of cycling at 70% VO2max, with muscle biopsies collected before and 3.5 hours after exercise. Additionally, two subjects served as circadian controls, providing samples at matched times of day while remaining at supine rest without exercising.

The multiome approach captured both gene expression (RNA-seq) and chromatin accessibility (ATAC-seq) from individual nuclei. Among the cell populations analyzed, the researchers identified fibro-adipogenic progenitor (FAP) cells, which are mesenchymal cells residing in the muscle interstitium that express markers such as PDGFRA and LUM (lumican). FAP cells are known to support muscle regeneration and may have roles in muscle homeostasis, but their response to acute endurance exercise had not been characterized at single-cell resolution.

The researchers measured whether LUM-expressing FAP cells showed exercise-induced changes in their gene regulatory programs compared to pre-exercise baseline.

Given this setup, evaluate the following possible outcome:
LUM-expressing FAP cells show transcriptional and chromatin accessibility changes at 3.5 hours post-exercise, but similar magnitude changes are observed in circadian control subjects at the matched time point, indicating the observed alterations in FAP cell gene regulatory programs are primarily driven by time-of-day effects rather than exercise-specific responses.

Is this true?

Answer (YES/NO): NO